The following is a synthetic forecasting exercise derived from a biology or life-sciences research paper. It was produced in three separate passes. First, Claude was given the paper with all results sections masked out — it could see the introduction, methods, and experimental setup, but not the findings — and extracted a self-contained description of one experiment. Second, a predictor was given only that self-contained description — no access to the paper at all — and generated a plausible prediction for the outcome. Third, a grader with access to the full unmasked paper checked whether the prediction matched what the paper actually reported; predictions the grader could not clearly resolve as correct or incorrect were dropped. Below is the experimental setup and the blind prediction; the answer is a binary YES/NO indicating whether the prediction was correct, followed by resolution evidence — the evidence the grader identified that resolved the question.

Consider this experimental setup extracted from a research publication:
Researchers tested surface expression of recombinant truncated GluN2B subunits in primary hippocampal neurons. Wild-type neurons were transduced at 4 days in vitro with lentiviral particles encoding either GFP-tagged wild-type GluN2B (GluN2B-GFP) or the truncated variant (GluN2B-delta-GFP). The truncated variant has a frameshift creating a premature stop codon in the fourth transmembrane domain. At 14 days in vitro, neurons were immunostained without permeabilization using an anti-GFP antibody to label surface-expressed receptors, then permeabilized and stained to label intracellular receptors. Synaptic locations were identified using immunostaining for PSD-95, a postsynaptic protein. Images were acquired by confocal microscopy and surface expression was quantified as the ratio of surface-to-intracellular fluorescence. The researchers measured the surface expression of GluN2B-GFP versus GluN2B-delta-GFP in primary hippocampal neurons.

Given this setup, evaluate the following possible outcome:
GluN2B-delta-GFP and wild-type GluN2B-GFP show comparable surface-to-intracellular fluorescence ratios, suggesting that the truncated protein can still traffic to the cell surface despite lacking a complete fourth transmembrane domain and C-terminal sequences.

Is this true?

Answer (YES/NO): NO